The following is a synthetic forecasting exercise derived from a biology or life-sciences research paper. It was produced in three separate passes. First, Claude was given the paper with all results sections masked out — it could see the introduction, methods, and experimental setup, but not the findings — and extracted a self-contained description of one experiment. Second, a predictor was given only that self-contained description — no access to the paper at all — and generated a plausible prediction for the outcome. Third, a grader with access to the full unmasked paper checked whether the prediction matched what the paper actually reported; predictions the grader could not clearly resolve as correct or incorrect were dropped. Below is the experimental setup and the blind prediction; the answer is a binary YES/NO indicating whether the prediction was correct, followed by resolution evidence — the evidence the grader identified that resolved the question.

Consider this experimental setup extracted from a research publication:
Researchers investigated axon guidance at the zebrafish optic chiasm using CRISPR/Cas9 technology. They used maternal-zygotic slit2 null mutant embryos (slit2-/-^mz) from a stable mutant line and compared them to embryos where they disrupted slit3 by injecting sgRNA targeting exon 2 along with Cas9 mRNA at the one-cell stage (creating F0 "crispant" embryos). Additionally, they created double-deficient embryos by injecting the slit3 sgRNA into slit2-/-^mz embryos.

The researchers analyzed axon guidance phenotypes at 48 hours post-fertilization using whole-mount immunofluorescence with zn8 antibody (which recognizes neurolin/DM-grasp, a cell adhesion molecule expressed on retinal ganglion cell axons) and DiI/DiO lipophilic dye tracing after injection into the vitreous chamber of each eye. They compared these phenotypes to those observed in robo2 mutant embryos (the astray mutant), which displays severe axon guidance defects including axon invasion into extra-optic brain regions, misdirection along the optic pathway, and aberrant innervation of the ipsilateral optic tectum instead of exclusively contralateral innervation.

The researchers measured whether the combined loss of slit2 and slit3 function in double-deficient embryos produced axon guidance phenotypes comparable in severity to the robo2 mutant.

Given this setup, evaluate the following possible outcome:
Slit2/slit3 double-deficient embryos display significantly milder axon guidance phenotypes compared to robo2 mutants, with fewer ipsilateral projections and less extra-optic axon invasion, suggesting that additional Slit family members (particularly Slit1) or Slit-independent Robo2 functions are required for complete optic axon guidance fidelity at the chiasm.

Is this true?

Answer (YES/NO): NO